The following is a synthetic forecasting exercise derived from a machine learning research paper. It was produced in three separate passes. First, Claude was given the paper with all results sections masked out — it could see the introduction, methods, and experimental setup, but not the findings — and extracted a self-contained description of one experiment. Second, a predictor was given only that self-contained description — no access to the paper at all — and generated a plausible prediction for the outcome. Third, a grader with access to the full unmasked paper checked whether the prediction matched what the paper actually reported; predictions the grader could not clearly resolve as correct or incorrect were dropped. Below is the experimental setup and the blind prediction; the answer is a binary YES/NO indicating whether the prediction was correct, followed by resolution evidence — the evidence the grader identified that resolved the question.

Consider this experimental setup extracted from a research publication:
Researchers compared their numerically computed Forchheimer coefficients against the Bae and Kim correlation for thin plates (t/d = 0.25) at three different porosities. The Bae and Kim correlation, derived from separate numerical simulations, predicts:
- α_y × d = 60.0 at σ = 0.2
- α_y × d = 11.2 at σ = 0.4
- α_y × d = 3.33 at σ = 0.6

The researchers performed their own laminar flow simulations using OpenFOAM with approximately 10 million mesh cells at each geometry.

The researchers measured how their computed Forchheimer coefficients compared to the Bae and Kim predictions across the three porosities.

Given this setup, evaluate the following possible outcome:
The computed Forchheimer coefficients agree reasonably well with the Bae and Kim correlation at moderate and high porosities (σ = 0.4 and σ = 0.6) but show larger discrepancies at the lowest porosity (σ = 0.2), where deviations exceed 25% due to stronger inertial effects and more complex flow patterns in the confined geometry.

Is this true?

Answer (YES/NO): NO